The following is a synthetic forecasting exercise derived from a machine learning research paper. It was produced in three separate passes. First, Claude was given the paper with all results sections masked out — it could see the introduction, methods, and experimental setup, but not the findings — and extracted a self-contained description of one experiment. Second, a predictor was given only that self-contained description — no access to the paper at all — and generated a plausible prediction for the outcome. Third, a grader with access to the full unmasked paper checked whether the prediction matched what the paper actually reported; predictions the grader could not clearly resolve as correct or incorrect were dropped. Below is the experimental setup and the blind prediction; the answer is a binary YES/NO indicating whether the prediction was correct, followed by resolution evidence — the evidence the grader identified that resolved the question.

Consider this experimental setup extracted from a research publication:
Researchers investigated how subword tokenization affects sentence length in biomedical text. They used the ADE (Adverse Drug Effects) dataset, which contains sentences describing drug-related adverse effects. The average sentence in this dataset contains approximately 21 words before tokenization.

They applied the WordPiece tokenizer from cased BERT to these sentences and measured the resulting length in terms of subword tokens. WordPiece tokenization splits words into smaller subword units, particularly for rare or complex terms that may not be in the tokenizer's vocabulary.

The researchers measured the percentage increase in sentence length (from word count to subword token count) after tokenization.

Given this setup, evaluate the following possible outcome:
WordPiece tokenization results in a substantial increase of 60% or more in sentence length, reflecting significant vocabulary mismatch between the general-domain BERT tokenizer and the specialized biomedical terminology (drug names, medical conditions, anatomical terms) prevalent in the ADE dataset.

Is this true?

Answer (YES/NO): NO